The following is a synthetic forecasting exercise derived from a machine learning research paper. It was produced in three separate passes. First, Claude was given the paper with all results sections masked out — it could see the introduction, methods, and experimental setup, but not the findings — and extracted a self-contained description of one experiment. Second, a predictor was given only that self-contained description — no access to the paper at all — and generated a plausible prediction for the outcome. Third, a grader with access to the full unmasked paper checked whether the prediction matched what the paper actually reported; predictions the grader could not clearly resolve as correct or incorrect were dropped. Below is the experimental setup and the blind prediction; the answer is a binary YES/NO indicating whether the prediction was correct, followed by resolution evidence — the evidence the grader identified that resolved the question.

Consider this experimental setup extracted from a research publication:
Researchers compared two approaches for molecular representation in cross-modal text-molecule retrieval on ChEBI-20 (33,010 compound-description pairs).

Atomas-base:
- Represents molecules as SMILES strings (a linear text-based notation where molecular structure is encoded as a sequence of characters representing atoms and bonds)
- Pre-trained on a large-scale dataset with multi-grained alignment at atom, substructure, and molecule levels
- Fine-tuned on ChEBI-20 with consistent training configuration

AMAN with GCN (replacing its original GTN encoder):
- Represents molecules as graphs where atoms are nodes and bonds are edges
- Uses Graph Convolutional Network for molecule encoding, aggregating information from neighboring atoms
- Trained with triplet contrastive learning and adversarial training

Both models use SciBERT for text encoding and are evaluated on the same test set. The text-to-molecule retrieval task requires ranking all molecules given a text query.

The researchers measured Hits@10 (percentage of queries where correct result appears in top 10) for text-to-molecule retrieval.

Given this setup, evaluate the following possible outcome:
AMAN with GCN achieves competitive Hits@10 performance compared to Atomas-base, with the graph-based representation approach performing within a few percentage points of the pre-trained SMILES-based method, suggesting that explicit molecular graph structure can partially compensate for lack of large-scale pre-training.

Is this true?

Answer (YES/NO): YES